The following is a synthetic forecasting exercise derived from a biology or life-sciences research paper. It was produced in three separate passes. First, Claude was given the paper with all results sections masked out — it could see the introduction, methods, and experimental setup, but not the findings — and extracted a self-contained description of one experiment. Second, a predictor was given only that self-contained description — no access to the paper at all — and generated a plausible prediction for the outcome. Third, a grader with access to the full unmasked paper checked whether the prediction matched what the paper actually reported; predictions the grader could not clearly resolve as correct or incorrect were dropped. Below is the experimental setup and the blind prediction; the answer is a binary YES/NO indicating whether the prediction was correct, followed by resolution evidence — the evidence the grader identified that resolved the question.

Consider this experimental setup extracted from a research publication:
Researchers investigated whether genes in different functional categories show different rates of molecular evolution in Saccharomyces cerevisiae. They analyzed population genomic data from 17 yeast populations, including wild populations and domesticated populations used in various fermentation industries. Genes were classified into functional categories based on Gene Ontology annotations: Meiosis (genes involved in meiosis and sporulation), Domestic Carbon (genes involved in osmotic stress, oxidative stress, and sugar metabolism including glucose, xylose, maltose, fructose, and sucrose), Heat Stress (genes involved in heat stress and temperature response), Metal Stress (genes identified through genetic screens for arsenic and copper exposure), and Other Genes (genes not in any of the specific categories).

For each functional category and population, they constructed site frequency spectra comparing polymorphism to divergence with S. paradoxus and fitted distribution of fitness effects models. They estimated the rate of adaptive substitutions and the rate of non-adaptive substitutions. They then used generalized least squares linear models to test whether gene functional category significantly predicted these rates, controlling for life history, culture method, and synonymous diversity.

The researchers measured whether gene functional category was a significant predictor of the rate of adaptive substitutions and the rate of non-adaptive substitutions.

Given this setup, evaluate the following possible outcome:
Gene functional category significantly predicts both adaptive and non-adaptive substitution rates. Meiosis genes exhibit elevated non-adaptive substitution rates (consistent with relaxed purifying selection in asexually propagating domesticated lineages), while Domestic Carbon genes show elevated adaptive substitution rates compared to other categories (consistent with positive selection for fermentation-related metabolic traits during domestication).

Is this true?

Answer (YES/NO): NO